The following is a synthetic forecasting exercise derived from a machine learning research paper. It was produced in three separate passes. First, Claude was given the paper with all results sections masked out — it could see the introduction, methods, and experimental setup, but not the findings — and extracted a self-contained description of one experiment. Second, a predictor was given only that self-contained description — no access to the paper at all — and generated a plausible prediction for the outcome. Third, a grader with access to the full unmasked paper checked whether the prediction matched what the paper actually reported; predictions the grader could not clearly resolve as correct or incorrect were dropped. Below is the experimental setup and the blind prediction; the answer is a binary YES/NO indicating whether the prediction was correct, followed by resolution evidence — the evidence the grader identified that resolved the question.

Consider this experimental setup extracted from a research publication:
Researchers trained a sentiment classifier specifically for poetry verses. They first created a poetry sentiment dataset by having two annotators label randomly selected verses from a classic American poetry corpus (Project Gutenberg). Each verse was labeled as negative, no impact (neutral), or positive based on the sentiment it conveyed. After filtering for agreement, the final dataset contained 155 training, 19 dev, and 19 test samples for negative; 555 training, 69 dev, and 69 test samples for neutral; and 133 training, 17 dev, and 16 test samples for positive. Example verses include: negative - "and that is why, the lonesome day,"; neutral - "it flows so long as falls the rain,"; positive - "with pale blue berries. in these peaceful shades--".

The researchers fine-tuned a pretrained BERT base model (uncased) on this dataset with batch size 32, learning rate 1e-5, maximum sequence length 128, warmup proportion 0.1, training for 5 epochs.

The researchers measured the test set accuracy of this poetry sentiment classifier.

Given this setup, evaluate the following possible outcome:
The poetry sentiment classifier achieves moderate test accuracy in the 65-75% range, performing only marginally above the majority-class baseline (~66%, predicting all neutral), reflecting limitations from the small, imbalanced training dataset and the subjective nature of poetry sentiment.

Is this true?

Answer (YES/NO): NO